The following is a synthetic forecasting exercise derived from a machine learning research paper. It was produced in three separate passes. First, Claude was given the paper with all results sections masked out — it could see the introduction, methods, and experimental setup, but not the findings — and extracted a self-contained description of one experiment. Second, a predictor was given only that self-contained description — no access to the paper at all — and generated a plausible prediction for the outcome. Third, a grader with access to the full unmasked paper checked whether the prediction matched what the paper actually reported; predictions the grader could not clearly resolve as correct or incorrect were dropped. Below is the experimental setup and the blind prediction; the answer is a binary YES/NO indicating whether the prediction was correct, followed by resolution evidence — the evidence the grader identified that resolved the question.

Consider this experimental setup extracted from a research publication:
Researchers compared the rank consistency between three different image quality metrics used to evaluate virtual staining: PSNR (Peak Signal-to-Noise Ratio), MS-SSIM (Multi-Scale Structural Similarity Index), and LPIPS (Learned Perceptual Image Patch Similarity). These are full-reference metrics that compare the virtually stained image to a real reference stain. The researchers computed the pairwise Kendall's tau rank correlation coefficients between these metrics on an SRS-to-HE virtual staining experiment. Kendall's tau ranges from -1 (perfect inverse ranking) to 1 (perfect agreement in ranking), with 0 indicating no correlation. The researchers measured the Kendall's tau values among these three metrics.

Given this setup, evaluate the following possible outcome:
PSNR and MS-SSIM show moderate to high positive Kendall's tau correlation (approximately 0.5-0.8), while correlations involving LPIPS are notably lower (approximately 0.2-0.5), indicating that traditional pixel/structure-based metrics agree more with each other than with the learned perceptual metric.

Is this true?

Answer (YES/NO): NO